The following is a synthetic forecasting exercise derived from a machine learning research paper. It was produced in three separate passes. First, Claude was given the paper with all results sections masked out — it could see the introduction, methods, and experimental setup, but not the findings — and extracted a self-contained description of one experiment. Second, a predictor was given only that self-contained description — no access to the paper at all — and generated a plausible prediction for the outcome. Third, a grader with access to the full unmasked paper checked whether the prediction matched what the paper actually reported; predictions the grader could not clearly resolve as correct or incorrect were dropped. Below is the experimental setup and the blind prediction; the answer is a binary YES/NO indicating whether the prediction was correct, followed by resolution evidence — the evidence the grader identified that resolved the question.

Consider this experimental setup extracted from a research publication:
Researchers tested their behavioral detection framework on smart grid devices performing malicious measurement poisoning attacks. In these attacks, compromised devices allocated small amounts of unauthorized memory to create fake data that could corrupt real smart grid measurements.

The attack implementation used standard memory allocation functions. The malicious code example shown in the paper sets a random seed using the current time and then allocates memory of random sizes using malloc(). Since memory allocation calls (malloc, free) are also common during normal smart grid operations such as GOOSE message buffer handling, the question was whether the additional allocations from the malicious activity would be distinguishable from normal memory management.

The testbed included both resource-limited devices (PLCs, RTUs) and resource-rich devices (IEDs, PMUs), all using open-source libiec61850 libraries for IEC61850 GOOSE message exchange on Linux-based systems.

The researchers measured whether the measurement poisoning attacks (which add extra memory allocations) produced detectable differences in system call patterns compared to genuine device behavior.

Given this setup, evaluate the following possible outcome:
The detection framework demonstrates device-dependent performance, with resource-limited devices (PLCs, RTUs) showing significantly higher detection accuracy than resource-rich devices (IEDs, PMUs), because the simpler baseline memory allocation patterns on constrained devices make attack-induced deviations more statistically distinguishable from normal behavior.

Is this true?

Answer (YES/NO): NO